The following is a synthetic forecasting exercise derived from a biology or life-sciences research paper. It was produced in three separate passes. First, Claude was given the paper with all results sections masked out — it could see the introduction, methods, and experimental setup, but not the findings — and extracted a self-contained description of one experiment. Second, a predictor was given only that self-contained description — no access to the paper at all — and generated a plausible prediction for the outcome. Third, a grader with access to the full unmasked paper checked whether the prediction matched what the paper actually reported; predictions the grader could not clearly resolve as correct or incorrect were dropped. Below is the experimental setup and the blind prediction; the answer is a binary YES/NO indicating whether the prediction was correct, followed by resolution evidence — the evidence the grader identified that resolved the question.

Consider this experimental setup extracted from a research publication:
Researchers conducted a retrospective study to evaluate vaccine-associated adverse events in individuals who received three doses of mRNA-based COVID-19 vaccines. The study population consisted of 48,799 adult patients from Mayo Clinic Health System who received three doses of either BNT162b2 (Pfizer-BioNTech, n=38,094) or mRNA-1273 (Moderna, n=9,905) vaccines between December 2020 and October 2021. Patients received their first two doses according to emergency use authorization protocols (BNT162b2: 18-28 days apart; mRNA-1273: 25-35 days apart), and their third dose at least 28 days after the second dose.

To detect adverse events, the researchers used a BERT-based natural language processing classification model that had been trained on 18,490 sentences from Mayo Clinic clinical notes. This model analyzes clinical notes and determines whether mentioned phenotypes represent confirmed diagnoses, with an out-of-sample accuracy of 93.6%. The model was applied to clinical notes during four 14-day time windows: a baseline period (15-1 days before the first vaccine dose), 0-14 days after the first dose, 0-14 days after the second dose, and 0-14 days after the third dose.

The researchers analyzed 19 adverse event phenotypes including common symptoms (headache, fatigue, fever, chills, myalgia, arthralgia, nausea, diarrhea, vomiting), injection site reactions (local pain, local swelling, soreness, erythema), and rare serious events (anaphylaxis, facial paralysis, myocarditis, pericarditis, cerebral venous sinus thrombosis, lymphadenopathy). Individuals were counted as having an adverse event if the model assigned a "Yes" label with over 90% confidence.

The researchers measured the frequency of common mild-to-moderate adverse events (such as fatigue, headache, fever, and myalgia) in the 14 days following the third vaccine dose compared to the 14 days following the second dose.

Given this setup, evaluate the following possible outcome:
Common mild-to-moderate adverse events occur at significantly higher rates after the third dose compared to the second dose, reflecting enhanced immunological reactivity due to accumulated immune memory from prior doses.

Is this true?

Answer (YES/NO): YES